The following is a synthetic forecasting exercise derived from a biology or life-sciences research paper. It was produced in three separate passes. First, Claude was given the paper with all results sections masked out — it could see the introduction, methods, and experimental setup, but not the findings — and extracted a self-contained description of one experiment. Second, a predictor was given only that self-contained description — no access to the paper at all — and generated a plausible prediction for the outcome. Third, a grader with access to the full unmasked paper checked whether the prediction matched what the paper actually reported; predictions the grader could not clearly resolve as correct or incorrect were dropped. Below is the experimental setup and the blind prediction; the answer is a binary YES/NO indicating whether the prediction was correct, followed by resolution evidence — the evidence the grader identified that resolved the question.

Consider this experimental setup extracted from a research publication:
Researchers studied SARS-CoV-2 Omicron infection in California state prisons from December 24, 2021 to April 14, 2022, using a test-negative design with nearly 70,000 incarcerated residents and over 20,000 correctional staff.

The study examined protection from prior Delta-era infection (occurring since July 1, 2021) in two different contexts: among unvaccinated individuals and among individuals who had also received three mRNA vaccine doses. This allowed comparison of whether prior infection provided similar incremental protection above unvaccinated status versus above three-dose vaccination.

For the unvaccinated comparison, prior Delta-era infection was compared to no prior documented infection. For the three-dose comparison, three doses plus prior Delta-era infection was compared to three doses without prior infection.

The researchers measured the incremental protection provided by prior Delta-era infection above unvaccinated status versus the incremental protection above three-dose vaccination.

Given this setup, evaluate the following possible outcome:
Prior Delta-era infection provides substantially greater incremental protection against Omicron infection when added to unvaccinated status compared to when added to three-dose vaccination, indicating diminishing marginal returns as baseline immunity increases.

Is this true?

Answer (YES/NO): YES